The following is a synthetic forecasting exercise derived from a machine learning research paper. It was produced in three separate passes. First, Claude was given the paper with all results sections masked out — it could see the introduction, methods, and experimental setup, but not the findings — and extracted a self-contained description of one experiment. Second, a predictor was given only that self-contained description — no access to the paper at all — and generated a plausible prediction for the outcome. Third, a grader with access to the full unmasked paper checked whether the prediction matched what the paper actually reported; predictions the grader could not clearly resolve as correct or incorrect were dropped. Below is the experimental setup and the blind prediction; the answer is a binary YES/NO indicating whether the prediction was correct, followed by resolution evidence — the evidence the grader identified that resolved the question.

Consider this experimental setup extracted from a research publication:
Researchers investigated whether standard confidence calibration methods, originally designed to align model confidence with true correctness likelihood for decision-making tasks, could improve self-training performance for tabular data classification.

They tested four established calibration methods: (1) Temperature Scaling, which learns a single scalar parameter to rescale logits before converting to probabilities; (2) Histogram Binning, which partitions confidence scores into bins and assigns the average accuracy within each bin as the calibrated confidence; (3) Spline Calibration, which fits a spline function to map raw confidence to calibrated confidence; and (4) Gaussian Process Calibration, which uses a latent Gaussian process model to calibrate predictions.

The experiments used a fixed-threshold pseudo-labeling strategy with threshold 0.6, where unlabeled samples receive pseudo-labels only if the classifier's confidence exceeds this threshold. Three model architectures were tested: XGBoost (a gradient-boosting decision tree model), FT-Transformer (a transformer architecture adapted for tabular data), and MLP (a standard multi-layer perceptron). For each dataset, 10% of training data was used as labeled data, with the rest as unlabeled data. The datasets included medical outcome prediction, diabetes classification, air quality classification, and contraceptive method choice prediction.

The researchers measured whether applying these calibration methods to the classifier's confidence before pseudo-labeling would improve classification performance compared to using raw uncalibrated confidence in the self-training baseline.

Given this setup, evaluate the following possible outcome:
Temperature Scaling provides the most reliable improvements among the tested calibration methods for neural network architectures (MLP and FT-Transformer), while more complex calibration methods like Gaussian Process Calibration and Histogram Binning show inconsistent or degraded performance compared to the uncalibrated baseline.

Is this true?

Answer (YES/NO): NO